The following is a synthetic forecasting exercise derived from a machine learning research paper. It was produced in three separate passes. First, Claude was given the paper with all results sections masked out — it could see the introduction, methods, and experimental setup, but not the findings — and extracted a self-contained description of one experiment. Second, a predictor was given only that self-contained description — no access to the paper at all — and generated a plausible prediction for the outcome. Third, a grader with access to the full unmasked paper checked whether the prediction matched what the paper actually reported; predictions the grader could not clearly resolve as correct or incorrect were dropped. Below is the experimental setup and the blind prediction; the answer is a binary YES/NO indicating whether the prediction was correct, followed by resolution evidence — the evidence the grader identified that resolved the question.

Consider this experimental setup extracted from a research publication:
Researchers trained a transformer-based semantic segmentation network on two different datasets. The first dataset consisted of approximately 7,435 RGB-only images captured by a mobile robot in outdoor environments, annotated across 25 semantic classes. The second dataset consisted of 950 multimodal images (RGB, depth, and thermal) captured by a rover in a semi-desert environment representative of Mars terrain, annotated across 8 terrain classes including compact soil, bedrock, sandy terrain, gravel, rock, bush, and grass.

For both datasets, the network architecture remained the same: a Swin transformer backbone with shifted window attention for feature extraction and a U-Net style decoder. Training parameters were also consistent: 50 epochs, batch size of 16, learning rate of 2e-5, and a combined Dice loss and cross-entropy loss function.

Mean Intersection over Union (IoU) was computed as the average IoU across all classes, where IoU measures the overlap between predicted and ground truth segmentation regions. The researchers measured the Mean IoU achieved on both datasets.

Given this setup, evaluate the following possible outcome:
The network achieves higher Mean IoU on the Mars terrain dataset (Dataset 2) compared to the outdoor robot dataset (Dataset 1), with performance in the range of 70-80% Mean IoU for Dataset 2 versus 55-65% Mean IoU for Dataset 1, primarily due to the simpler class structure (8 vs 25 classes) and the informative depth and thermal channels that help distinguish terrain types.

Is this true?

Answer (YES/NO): NO